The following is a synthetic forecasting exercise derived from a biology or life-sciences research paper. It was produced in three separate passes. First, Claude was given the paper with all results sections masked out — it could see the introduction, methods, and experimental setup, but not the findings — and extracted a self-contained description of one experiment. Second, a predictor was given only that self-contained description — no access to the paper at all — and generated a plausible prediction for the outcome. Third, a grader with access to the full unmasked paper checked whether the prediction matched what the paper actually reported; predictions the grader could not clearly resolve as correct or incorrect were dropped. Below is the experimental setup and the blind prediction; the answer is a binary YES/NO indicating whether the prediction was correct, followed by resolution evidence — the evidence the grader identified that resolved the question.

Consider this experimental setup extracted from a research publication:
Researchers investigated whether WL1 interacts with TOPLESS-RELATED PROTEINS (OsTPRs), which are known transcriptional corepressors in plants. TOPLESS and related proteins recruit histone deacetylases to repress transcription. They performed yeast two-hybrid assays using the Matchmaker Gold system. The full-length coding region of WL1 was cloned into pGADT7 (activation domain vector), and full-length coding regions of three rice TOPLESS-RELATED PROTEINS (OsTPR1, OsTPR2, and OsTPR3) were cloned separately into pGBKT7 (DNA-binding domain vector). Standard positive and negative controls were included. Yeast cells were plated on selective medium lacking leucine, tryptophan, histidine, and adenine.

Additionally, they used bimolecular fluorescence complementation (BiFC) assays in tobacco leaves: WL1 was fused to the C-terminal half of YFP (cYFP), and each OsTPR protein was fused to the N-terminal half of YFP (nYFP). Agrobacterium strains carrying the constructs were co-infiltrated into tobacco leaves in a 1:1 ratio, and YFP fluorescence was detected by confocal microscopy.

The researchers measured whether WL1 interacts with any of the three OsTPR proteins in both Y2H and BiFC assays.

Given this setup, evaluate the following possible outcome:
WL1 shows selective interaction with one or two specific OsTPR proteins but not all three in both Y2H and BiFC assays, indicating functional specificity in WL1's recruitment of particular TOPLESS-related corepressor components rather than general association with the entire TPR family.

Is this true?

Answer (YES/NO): NO